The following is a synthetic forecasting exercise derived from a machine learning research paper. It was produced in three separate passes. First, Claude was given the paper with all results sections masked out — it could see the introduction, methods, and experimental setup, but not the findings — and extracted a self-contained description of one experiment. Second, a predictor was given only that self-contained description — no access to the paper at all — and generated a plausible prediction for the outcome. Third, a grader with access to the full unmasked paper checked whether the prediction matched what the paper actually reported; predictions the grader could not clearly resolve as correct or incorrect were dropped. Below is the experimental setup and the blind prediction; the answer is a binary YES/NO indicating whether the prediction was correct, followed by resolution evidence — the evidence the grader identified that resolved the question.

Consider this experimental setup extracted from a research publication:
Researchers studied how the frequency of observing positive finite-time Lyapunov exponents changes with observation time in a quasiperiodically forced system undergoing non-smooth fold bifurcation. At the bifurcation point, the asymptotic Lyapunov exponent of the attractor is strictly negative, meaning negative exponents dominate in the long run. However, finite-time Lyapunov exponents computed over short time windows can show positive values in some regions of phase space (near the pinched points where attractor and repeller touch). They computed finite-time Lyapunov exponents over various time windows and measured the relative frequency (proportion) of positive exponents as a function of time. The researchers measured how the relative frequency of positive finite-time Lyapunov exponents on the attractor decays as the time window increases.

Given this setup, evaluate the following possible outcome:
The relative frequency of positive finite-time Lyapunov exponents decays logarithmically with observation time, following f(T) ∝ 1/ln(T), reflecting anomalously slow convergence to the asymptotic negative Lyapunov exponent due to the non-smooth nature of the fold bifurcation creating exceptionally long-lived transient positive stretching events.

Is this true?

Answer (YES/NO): NO